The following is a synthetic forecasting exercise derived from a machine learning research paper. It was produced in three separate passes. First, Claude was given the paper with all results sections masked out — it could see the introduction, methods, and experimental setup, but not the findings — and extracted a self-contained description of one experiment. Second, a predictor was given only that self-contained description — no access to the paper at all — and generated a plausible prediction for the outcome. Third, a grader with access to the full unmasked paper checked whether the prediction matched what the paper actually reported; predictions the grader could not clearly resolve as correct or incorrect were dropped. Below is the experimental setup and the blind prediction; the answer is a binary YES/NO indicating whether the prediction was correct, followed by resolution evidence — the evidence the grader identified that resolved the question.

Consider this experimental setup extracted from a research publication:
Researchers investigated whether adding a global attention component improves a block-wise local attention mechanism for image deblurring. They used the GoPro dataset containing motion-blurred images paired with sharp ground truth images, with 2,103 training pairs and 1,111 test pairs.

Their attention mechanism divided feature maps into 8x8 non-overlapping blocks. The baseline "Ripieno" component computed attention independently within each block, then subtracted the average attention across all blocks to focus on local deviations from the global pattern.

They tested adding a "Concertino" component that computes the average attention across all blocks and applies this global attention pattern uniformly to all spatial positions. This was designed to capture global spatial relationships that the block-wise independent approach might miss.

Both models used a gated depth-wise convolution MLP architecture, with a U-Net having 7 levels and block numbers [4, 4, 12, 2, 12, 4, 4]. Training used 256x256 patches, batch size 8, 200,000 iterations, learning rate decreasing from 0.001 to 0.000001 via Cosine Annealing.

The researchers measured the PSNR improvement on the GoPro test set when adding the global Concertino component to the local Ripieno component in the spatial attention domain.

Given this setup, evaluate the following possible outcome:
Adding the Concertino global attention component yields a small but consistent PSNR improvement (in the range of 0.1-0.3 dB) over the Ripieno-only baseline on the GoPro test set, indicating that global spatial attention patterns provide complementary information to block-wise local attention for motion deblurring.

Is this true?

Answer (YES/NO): NO